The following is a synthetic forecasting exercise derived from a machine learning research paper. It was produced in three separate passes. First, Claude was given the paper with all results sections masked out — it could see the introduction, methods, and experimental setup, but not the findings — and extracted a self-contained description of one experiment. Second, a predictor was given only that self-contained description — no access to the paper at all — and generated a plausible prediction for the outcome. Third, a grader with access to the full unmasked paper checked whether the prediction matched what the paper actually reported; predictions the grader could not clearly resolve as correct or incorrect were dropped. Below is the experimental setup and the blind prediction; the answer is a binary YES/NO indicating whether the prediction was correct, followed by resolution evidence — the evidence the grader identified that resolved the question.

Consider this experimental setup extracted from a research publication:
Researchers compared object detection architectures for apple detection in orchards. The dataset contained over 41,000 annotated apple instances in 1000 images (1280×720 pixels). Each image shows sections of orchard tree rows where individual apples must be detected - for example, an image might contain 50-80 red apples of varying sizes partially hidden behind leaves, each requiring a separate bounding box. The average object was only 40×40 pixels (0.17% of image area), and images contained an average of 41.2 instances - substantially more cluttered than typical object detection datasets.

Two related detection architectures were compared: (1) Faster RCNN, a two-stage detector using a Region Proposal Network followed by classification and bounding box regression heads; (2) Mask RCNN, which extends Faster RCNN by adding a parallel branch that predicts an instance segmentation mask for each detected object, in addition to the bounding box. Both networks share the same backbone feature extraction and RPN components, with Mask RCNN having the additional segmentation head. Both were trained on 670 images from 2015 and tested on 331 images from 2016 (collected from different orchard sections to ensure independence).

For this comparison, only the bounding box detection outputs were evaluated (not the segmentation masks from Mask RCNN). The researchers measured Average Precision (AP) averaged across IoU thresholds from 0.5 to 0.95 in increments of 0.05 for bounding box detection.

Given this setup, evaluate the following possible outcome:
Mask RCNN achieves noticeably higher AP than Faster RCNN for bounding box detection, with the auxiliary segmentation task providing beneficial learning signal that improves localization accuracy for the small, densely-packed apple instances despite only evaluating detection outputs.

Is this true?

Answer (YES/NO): NO